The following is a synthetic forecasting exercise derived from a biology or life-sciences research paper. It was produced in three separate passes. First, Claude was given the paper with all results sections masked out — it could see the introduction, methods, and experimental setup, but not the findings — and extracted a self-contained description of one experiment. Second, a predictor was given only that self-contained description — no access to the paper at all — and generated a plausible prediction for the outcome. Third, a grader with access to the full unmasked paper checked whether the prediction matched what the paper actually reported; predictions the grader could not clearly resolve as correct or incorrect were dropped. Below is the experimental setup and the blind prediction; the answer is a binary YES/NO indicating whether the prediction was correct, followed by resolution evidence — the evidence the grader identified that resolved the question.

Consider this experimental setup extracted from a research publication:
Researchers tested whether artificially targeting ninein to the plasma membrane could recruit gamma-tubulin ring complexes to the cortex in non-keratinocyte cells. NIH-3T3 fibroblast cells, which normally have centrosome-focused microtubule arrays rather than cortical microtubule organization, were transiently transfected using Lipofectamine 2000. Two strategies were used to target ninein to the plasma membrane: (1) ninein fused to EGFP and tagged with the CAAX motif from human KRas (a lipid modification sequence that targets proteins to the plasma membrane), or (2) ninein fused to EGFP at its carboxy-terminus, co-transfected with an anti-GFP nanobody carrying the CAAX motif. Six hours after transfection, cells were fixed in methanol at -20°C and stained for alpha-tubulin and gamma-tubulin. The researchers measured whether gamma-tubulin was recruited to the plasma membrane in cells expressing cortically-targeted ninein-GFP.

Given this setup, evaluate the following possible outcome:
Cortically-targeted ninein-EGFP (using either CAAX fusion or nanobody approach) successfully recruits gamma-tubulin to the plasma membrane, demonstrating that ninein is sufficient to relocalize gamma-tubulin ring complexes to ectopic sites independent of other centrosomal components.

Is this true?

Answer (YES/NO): NO